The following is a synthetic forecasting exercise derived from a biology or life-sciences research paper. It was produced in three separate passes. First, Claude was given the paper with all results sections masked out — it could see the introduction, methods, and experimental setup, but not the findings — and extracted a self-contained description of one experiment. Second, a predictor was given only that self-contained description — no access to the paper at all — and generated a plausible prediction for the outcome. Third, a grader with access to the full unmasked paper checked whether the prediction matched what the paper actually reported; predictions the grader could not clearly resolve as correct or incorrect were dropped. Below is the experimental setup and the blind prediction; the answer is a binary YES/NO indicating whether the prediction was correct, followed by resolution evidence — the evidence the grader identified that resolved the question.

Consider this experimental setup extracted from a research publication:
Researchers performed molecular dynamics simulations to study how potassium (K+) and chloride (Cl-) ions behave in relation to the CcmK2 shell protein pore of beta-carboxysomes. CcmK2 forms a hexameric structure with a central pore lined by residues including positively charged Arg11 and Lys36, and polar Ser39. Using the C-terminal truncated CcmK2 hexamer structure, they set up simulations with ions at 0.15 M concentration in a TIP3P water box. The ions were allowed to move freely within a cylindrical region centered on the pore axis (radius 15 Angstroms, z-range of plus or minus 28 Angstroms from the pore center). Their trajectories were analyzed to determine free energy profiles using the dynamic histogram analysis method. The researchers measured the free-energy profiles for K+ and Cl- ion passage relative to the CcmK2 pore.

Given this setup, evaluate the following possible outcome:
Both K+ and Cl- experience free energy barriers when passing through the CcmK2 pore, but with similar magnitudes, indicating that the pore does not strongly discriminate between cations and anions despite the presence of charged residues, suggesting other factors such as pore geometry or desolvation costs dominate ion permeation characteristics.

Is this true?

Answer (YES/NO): NO